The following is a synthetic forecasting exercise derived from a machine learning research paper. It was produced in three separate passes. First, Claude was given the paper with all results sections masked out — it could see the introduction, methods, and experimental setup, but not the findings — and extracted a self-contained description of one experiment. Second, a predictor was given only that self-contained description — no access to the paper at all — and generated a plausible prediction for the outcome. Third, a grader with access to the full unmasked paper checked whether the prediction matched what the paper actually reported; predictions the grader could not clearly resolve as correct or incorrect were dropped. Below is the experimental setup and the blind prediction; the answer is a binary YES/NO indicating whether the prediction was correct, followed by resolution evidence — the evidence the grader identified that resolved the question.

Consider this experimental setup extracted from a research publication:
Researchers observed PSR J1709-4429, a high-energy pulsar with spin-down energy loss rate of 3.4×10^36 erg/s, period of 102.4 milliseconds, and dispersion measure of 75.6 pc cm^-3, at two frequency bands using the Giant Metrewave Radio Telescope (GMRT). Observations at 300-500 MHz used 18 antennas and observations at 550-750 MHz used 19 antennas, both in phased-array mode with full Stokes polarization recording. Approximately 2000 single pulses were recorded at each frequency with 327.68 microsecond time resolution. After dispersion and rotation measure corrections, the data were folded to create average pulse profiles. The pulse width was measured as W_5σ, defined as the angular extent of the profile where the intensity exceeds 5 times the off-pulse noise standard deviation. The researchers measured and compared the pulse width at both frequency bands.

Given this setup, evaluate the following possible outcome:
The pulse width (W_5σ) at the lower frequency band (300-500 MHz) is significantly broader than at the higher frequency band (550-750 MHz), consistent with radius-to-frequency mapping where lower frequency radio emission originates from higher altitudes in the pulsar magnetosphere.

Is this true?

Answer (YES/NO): YES